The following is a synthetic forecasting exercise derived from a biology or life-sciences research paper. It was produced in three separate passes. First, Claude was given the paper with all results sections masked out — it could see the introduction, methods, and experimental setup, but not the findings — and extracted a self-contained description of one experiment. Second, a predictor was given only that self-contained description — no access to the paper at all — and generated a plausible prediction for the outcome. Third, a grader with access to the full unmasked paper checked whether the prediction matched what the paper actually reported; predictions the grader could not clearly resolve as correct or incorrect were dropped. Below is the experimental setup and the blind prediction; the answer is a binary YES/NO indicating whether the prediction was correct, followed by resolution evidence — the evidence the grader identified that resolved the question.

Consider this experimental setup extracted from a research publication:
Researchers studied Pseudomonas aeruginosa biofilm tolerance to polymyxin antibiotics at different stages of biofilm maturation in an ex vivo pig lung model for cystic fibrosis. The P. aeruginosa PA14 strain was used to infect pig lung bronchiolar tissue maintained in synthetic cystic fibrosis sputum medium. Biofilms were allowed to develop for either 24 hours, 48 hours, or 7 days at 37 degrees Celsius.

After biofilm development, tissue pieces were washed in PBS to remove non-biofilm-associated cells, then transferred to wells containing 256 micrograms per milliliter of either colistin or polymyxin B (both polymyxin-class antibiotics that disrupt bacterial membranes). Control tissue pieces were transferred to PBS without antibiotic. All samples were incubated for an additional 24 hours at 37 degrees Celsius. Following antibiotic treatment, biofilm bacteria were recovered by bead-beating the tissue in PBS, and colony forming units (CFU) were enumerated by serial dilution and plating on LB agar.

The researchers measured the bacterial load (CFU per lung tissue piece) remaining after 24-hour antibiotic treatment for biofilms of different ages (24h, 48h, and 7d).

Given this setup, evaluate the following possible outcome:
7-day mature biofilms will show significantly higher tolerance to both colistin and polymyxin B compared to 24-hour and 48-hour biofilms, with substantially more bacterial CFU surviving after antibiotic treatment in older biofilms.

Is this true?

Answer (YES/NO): YES